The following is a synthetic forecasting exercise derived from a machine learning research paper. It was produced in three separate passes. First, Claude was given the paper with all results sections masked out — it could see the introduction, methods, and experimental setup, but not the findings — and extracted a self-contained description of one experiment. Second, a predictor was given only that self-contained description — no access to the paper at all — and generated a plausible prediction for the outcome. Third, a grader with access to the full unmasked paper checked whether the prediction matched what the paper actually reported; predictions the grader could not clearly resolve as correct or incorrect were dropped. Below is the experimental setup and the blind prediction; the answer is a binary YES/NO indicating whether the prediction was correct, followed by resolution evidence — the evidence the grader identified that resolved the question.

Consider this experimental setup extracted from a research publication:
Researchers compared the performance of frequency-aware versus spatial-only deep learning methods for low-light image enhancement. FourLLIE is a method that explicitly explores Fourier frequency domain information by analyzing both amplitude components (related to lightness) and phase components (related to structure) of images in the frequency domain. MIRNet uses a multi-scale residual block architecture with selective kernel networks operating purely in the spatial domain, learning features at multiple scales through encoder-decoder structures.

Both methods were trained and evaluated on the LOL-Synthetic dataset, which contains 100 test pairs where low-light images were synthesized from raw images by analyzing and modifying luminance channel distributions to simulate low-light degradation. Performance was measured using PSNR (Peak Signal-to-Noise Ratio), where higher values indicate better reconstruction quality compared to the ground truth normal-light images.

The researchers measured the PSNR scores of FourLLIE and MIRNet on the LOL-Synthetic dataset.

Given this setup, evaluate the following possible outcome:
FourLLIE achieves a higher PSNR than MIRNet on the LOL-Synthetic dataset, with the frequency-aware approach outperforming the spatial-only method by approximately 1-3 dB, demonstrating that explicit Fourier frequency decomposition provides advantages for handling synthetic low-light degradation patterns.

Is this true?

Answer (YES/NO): YES